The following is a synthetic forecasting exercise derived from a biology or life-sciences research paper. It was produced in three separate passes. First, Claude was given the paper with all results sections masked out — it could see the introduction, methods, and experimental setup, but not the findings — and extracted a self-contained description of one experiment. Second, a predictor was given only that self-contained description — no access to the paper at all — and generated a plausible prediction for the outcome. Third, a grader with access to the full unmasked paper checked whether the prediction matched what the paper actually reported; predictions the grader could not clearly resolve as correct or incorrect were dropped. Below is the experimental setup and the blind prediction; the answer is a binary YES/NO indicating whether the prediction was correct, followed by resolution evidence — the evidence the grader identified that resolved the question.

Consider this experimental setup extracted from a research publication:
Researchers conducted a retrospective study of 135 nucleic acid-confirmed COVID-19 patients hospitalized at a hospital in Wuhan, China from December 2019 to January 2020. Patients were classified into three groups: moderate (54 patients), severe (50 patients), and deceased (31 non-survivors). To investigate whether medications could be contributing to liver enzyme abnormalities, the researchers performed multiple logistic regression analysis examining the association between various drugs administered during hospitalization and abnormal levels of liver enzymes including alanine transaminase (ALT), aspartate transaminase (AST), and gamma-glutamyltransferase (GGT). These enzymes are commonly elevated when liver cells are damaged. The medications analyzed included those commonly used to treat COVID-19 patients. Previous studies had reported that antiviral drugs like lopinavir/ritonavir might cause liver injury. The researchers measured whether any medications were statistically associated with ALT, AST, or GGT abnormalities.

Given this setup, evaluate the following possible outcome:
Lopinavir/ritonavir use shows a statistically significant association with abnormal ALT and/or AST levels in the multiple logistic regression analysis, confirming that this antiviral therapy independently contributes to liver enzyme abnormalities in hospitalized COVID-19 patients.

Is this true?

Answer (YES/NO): NO